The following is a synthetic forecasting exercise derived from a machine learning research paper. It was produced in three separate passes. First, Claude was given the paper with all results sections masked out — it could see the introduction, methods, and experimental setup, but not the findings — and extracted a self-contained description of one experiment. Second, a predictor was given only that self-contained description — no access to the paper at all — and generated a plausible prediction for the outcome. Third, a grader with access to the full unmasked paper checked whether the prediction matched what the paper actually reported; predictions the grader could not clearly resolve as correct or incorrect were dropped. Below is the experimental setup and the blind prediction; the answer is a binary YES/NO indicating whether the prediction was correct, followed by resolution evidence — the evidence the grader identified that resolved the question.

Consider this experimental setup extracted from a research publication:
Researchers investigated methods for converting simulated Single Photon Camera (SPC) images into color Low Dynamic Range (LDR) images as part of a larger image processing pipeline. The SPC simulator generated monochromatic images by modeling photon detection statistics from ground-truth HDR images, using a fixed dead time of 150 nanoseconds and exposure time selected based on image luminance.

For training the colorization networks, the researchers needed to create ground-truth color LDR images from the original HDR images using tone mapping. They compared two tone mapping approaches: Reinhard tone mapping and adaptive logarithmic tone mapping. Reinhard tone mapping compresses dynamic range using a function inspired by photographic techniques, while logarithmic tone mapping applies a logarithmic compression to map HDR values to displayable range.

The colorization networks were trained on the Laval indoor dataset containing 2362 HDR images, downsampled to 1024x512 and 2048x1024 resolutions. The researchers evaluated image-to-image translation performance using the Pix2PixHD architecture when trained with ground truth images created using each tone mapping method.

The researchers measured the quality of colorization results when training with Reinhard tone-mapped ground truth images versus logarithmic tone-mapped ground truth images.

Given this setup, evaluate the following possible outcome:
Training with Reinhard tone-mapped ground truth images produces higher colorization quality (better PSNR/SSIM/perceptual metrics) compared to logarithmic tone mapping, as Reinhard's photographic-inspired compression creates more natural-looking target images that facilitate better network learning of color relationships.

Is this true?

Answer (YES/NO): NO